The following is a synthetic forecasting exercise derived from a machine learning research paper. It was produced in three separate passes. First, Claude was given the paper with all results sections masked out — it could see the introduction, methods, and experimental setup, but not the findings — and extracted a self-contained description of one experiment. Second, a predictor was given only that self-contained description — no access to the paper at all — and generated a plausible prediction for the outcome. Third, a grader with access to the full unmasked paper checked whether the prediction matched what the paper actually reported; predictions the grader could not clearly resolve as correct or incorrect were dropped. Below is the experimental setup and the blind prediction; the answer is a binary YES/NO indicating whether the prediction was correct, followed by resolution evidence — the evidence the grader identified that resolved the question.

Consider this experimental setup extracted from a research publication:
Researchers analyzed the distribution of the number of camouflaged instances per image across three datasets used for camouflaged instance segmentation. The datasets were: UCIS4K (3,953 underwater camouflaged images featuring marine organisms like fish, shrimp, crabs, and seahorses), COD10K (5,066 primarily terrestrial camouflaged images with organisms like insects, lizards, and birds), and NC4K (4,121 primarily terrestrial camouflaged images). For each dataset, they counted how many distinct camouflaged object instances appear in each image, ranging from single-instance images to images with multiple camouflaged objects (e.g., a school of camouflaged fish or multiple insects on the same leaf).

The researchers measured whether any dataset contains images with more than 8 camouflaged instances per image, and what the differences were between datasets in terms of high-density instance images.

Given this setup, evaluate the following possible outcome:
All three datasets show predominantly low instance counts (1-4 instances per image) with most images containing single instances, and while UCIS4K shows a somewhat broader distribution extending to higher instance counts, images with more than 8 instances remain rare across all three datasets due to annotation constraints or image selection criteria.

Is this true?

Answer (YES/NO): NO